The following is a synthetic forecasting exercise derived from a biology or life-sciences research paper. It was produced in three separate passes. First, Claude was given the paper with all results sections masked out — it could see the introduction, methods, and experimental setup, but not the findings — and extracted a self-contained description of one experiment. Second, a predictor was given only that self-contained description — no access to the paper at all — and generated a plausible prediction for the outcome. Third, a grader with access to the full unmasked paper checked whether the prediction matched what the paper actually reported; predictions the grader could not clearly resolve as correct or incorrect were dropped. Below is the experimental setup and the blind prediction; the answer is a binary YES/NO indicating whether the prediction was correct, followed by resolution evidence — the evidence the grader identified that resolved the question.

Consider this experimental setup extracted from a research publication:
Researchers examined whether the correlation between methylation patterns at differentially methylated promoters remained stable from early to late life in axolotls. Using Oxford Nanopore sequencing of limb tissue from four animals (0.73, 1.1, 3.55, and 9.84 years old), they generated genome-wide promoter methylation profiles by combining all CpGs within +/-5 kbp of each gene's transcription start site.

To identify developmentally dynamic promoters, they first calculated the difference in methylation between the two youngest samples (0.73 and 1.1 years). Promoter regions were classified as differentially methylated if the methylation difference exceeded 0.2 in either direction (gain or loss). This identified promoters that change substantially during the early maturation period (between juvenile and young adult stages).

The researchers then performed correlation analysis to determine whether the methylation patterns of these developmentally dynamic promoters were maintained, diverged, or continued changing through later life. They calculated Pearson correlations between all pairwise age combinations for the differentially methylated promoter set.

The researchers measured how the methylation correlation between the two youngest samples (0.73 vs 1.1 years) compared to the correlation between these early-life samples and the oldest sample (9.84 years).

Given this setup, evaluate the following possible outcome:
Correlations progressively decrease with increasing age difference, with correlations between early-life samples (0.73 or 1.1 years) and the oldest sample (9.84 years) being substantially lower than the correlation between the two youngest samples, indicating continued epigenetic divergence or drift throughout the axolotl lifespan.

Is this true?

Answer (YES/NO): NO